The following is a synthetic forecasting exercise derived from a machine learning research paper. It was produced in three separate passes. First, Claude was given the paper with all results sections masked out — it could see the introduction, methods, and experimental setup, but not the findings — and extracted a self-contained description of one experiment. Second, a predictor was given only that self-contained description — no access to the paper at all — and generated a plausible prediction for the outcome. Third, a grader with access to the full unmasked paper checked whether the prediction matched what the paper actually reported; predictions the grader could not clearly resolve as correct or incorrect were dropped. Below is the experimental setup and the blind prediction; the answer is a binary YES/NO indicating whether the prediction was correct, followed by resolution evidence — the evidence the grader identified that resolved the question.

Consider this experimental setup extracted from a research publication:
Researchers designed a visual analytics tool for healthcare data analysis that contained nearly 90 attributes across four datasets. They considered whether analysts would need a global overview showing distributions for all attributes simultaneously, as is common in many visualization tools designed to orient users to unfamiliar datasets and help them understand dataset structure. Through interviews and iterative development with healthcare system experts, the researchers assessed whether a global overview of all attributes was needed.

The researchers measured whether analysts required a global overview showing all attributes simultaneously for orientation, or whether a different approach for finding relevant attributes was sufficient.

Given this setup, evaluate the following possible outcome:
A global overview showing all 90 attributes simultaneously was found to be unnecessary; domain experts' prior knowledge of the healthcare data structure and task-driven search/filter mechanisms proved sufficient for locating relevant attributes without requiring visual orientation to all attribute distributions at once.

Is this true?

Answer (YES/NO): YES